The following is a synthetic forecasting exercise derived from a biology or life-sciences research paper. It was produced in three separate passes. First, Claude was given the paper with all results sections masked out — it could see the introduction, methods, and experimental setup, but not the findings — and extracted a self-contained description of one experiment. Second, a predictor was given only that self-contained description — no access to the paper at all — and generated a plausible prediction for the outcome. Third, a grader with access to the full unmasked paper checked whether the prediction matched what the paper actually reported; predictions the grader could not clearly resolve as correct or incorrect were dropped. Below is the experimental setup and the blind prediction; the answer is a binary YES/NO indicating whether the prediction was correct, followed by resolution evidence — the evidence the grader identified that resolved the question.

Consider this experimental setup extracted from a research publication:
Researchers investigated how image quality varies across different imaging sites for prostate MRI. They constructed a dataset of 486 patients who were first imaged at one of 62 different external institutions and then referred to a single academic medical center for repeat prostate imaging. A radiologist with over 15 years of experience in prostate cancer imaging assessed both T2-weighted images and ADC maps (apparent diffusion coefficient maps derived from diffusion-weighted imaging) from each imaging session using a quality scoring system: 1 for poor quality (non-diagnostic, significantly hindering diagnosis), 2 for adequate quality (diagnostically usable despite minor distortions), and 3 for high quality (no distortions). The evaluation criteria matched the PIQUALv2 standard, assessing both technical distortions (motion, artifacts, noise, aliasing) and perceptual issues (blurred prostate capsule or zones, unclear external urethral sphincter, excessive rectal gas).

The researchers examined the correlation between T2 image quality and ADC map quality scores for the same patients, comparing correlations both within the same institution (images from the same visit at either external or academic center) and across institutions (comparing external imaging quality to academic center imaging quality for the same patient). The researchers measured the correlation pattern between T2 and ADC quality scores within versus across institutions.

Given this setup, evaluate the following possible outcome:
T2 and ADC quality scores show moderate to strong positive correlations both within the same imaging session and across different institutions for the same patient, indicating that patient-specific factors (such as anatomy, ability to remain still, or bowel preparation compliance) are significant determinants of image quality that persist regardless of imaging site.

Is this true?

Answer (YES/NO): NO